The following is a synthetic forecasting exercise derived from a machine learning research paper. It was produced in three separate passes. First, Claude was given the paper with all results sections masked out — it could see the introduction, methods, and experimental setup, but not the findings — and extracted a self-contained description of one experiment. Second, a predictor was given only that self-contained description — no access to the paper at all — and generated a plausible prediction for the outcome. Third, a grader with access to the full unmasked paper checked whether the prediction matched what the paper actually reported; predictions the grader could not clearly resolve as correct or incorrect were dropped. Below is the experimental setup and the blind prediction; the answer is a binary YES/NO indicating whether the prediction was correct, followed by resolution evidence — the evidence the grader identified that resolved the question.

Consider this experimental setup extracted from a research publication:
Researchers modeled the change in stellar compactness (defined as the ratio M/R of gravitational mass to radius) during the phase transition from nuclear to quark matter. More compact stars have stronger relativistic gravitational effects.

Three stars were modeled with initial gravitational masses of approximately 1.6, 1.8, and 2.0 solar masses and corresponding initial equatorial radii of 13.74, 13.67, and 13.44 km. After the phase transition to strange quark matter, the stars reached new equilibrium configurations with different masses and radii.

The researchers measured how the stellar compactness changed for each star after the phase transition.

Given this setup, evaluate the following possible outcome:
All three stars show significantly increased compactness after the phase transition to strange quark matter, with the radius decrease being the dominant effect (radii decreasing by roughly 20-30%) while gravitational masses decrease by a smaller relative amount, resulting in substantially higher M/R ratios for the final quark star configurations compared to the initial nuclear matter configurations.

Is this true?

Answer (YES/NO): NO